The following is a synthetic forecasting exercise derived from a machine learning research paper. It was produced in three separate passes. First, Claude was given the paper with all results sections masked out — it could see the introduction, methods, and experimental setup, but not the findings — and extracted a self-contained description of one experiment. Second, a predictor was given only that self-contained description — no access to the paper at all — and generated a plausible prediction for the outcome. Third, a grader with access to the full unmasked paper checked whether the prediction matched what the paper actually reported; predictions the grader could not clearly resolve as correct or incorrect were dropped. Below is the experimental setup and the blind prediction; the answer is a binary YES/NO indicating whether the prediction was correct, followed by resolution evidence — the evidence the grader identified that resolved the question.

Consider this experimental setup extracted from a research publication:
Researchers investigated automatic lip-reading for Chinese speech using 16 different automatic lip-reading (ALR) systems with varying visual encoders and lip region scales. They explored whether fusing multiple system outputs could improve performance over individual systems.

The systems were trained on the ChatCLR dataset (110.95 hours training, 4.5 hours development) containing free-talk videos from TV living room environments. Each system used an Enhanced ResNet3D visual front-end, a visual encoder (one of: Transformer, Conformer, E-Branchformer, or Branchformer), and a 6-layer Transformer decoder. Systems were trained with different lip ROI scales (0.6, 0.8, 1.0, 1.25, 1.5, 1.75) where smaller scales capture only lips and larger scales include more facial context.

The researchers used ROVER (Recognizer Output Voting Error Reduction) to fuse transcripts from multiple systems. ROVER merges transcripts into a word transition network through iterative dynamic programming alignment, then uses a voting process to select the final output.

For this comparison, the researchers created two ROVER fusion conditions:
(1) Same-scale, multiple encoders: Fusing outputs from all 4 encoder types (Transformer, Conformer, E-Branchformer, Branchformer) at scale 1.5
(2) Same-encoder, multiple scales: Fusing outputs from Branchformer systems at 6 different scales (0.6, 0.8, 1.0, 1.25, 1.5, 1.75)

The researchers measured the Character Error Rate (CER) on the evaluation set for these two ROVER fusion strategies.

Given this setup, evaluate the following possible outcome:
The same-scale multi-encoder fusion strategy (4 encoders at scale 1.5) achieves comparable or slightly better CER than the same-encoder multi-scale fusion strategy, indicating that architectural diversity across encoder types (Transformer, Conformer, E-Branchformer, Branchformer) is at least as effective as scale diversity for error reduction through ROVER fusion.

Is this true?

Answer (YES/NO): YES